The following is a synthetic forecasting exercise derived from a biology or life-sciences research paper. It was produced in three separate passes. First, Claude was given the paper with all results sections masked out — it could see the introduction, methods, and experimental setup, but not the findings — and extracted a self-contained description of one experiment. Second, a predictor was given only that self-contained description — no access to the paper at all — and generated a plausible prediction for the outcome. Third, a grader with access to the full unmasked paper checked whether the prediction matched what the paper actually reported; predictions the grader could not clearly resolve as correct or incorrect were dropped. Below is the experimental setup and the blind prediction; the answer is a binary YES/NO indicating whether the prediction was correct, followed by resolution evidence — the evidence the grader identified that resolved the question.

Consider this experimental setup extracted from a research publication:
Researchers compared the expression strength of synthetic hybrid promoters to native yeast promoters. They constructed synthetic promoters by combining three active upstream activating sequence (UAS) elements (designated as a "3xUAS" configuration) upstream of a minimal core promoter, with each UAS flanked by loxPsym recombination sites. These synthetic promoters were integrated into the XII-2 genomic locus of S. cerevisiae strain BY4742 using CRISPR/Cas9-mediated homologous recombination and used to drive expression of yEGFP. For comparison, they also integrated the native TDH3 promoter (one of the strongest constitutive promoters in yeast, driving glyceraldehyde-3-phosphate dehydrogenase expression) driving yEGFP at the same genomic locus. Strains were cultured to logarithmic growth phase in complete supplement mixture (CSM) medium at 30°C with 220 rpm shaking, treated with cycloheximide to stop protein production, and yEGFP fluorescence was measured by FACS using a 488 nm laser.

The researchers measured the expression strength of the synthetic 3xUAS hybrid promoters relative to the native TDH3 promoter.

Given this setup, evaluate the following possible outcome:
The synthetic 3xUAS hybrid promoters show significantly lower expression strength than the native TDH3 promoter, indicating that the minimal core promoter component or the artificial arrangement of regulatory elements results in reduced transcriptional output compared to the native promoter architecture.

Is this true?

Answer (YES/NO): YES